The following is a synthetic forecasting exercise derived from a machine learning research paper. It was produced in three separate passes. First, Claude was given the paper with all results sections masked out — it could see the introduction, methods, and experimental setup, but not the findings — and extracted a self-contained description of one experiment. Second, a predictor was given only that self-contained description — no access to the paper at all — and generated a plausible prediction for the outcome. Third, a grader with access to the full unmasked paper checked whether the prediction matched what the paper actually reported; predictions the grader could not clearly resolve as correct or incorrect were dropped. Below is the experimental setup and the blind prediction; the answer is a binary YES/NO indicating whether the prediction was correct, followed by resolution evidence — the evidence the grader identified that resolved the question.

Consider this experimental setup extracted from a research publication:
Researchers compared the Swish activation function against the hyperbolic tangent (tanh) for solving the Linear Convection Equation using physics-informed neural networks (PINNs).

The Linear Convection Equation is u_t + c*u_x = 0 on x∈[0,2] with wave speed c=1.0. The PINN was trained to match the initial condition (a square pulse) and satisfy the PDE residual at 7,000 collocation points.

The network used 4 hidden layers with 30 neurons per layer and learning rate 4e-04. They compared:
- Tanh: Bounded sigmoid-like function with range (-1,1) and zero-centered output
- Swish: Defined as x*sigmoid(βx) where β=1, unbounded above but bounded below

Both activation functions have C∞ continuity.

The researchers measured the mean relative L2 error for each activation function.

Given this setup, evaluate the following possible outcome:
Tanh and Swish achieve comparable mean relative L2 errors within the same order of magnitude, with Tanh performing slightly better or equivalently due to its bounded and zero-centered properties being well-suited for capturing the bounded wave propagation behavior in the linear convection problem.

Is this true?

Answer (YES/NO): YES